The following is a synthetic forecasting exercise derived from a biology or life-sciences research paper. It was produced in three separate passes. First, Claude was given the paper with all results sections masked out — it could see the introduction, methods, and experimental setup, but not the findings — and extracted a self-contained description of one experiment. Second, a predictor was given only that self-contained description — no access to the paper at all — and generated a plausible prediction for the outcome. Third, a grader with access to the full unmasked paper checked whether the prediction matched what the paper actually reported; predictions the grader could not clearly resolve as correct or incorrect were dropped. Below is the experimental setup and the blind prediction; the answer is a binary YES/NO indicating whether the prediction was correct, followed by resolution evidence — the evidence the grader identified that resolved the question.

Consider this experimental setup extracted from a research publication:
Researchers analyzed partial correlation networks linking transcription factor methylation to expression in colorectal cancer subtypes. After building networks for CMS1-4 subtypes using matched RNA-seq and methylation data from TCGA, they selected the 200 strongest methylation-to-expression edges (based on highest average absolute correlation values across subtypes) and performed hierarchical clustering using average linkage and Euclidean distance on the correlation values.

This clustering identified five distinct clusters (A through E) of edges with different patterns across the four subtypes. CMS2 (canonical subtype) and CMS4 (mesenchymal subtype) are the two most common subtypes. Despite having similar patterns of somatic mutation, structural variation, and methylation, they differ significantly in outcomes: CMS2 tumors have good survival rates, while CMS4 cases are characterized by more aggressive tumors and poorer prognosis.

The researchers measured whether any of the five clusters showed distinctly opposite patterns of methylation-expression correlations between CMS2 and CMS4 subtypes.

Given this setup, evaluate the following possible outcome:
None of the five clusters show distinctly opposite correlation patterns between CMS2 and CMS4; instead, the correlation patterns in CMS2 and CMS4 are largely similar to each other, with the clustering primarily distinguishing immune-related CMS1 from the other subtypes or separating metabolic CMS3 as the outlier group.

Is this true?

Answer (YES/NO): NO